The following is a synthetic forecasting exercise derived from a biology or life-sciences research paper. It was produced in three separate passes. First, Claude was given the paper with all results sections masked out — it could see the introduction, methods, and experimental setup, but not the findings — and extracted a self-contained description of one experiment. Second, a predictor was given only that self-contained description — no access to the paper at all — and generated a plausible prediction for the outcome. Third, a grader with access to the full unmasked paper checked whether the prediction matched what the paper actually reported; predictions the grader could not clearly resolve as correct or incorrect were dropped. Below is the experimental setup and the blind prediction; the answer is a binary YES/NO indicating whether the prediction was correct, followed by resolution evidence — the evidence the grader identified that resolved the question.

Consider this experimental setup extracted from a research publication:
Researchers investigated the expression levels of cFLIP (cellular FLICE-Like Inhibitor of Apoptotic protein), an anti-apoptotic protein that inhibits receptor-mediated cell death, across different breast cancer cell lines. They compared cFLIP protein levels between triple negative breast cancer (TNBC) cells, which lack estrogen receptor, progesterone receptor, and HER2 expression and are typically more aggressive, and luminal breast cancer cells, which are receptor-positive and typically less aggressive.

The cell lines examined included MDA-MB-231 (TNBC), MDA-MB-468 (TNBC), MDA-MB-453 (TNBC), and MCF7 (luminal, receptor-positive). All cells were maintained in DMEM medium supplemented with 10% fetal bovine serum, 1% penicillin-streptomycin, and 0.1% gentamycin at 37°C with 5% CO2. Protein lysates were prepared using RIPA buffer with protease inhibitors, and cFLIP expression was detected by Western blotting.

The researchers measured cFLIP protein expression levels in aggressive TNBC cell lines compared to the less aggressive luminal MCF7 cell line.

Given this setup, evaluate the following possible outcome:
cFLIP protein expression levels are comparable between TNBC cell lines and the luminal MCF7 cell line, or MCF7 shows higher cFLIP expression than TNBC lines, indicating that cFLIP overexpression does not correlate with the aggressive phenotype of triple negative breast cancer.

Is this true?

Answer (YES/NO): YES